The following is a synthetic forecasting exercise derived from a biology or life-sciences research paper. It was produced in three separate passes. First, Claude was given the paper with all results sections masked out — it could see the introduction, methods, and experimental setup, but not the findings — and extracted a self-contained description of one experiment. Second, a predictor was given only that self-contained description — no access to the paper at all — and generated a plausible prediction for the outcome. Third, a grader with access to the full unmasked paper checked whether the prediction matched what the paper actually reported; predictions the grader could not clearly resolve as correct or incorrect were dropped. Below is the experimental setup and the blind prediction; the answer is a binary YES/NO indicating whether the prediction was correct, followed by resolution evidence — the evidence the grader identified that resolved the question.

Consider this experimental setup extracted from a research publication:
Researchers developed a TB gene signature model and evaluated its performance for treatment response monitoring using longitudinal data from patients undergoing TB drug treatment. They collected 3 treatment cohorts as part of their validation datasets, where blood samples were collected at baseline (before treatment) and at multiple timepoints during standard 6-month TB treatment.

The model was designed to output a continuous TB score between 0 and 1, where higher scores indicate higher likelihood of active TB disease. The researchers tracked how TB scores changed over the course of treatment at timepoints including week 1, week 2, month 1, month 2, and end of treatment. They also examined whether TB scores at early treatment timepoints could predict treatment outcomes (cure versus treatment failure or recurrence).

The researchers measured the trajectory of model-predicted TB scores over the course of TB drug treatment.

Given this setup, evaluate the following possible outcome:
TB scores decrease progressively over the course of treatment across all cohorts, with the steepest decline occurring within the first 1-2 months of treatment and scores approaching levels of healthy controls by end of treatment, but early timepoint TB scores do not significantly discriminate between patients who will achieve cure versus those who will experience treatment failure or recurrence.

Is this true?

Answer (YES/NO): NO